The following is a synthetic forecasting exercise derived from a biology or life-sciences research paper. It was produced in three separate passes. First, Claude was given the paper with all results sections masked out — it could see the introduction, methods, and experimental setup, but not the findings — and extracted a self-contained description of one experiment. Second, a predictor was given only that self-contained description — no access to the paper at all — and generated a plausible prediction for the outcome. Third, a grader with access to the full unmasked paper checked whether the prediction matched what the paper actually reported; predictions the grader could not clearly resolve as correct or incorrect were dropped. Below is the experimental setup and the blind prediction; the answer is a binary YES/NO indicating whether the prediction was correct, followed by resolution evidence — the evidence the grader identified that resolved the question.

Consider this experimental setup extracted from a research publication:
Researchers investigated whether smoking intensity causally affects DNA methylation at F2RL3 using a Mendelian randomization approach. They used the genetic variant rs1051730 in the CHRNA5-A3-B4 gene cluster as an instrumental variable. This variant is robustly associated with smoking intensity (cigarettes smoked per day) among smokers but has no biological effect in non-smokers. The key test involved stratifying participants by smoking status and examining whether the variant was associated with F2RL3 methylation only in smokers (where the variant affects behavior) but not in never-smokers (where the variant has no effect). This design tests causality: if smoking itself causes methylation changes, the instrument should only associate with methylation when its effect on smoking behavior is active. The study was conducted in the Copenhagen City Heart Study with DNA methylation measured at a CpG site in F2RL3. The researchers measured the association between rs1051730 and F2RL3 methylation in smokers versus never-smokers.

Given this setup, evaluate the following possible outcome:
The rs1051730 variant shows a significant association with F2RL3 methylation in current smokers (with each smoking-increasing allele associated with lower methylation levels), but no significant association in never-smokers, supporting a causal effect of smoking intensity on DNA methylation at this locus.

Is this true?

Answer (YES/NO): YES